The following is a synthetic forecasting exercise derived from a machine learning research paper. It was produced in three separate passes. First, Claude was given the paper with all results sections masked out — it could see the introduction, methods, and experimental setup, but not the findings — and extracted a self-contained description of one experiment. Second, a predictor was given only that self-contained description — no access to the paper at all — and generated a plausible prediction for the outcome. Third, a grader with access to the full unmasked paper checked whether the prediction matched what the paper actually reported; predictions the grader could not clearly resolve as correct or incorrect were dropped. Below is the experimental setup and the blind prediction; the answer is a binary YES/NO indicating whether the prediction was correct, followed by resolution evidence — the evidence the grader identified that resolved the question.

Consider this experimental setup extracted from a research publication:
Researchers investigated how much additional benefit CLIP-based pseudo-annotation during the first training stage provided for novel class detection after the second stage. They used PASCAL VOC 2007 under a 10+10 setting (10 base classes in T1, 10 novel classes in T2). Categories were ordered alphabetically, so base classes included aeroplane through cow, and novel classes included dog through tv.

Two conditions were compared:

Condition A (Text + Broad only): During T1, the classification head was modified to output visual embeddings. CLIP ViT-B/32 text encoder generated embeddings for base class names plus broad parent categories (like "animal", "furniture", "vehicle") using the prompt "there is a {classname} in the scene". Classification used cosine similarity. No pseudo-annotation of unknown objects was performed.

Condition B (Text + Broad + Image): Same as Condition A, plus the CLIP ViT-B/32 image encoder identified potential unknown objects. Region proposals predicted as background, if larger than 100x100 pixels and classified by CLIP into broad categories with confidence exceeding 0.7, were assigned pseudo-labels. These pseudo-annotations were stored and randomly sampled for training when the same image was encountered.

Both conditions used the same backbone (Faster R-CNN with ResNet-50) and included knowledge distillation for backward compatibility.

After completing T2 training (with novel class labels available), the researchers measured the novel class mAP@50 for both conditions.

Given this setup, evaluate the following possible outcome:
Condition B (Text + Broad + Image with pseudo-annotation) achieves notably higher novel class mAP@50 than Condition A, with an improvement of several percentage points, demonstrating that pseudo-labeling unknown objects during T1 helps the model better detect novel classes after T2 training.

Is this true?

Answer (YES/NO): YES